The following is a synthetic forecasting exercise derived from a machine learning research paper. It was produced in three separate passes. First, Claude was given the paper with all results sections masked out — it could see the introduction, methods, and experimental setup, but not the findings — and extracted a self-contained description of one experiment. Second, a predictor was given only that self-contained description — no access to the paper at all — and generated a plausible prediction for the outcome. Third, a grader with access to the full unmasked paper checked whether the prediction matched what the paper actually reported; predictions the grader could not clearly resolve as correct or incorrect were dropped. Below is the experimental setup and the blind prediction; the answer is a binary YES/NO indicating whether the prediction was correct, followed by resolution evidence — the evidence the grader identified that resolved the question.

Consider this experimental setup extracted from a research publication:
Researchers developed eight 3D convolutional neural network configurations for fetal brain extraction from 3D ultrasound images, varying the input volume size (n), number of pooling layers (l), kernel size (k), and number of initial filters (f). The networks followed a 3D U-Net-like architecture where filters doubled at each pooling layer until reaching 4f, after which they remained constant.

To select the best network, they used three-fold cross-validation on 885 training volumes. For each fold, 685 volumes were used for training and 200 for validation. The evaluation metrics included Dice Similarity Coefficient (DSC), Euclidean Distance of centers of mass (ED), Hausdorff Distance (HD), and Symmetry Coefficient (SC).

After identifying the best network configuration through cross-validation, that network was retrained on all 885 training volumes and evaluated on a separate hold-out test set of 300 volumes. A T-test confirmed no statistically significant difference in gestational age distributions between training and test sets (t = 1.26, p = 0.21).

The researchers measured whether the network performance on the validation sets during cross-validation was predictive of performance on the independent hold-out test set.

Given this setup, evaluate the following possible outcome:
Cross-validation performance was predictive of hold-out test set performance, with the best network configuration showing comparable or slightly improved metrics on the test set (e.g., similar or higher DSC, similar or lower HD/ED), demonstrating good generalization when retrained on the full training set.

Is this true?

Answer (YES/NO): NO